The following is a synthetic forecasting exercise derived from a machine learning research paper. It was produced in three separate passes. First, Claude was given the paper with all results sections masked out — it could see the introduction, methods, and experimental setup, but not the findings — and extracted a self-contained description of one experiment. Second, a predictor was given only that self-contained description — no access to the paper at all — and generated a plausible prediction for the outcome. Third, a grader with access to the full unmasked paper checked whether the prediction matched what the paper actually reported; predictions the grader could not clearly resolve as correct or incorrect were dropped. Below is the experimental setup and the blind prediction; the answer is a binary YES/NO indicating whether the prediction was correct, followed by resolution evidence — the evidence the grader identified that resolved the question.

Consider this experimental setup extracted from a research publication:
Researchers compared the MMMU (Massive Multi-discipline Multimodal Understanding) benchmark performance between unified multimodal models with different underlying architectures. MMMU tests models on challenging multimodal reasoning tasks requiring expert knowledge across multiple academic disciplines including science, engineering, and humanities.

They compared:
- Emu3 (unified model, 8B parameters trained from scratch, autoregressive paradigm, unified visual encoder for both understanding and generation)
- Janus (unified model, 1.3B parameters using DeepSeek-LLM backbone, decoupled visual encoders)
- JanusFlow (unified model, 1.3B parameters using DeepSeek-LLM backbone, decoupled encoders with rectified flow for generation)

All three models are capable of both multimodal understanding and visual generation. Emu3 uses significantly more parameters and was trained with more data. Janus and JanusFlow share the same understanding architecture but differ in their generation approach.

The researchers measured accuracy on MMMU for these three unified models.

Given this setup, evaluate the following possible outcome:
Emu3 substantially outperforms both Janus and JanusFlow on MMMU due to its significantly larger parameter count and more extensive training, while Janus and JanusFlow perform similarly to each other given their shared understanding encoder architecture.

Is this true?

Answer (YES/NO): NO